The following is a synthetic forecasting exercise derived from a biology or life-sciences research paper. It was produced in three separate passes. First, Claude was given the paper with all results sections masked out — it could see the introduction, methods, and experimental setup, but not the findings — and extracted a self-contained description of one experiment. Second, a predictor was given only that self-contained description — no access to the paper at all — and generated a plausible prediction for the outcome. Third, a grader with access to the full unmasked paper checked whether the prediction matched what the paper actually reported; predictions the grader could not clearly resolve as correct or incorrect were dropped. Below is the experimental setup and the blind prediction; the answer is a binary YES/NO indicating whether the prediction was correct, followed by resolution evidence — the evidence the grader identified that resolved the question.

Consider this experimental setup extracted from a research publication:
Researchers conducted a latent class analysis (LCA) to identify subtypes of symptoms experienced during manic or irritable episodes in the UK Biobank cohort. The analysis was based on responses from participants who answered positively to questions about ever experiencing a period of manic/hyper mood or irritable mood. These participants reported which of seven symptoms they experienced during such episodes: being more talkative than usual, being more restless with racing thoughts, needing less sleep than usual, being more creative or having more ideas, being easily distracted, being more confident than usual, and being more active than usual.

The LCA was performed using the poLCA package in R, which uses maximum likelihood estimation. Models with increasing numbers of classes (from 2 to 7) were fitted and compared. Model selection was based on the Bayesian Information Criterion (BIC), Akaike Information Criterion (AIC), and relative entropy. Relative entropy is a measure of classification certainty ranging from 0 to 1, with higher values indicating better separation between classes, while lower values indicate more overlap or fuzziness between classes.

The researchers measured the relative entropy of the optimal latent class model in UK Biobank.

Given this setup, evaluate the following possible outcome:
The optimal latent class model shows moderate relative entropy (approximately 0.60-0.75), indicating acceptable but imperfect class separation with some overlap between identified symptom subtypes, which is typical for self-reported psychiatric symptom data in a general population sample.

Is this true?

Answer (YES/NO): NO